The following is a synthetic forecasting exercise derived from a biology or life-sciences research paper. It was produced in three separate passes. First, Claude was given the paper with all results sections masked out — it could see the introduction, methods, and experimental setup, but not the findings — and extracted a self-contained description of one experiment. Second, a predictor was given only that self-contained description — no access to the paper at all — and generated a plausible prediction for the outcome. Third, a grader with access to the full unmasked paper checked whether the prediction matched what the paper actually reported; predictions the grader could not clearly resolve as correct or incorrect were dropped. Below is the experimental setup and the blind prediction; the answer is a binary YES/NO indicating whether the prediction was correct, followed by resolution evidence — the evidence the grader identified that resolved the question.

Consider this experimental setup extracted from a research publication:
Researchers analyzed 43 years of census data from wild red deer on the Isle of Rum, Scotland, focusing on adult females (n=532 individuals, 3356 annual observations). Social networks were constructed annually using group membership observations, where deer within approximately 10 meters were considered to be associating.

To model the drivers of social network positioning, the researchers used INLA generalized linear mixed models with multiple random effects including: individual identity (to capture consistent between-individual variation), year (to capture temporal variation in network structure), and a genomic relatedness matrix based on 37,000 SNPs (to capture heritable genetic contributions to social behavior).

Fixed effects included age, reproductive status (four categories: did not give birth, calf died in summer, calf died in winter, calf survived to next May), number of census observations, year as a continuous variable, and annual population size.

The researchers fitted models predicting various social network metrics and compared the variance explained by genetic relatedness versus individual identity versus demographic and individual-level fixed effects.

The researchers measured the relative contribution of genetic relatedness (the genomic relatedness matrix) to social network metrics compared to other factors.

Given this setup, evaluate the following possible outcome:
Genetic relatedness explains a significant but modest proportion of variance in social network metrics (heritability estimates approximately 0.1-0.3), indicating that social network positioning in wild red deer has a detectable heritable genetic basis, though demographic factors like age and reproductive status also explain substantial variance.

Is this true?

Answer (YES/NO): NO